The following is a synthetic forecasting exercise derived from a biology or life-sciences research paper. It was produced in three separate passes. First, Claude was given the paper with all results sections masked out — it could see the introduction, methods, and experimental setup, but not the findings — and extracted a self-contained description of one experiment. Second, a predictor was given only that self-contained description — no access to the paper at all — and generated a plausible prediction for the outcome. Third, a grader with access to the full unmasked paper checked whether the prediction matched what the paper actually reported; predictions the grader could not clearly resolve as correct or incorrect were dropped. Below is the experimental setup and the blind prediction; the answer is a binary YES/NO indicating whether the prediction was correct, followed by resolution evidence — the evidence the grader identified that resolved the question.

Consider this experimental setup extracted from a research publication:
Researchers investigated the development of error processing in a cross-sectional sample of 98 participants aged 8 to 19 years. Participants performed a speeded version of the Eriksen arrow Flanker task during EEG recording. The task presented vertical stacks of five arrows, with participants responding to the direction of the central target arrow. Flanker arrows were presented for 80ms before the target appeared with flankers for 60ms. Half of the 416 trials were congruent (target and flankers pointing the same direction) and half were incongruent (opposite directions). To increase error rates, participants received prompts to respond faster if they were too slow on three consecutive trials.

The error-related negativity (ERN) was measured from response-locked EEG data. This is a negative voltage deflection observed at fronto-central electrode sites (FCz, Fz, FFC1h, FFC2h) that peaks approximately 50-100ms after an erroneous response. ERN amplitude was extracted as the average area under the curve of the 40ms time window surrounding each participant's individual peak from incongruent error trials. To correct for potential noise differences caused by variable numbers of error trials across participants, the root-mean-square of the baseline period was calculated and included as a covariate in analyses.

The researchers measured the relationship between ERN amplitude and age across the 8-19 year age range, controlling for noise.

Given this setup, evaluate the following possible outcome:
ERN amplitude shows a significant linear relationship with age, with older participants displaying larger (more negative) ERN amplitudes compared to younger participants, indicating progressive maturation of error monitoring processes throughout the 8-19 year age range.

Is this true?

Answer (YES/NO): YES